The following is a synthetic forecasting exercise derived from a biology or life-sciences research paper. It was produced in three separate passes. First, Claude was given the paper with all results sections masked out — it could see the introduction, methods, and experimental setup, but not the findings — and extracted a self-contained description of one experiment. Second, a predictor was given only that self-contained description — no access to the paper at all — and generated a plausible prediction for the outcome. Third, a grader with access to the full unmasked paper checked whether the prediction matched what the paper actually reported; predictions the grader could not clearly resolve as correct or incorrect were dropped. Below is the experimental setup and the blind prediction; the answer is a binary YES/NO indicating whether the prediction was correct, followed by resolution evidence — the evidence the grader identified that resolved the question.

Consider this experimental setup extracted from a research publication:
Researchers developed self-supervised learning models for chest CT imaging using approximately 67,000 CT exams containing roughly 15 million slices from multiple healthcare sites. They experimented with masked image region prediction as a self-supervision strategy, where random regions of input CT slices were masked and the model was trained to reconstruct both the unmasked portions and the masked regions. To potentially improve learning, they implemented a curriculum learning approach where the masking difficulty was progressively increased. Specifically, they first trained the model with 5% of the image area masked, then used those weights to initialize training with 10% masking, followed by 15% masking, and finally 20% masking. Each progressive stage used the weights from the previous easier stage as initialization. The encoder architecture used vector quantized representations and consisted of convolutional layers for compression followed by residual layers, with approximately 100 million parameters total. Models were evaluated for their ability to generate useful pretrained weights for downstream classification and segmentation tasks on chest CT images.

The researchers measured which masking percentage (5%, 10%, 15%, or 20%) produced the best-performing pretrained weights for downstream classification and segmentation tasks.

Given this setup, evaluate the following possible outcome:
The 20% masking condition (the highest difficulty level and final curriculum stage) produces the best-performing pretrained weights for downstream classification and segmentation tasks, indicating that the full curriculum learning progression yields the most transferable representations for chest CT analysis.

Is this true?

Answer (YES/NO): YES